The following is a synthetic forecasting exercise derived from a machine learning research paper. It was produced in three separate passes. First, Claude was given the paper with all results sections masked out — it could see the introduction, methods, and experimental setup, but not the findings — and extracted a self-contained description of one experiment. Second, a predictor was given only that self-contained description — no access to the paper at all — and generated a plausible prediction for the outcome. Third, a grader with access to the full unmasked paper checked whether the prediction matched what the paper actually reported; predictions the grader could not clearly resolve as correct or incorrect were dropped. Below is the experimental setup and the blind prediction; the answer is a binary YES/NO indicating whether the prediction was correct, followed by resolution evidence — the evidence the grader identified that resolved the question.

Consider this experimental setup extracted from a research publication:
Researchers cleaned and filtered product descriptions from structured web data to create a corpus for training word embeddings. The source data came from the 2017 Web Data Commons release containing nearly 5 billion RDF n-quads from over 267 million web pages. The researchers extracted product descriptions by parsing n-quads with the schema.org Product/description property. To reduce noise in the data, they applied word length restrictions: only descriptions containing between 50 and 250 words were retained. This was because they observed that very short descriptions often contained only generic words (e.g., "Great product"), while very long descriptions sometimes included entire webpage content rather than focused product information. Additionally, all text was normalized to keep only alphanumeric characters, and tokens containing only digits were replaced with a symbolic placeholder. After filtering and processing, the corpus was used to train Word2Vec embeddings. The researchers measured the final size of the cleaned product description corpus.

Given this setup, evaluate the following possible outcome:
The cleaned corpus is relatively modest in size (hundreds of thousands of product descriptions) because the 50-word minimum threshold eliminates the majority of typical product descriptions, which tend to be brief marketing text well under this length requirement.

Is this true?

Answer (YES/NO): NO